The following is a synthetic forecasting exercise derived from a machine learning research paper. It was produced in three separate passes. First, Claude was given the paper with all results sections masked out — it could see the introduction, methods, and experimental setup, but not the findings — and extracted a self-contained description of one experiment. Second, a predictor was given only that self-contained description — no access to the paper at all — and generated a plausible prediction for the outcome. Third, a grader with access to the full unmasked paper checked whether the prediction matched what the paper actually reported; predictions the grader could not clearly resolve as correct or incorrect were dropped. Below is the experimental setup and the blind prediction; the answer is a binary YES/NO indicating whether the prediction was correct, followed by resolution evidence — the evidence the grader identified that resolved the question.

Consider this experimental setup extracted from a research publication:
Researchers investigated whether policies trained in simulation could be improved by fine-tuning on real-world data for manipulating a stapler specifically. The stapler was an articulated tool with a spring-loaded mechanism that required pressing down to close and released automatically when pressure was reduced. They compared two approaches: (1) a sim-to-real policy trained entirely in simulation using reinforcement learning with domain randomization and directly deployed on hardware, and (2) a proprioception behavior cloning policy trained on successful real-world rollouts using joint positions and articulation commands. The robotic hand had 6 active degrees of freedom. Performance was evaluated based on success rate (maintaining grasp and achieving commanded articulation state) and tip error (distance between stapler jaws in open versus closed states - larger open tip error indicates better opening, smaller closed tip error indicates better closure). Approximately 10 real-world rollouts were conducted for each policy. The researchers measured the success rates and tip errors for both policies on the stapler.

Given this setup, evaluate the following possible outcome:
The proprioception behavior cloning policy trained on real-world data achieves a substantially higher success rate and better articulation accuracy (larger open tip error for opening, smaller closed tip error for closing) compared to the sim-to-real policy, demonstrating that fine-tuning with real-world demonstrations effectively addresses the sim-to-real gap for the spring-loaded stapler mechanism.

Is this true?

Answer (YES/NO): NO